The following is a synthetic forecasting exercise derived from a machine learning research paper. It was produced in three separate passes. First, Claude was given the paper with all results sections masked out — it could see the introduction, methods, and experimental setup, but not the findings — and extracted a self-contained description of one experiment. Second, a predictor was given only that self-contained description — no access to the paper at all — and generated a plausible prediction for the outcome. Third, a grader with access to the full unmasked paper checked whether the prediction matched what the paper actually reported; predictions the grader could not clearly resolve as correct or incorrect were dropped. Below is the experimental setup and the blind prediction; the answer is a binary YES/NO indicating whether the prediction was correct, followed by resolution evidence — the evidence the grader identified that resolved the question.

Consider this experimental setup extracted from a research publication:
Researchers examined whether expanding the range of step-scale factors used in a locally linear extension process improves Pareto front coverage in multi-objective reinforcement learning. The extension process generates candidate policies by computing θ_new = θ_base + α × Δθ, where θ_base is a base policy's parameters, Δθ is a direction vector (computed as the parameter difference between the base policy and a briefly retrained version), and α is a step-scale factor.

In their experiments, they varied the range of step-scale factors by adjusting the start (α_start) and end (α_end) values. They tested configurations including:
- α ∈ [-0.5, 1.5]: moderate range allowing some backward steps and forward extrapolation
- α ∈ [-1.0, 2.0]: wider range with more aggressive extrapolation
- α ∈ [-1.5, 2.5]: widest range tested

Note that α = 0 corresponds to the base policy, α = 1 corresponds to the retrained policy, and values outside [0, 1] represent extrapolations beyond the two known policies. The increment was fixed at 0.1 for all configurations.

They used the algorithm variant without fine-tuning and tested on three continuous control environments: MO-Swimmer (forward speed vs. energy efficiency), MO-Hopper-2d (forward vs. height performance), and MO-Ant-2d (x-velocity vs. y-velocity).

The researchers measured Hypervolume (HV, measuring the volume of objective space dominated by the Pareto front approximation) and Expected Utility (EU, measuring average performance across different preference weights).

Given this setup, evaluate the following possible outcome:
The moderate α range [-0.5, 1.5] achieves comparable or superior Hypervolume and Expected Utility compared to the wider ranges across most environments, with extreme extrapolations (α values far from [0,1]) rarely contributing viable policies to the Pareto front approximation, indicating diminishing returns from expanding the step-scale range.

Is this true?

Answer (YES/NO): NO